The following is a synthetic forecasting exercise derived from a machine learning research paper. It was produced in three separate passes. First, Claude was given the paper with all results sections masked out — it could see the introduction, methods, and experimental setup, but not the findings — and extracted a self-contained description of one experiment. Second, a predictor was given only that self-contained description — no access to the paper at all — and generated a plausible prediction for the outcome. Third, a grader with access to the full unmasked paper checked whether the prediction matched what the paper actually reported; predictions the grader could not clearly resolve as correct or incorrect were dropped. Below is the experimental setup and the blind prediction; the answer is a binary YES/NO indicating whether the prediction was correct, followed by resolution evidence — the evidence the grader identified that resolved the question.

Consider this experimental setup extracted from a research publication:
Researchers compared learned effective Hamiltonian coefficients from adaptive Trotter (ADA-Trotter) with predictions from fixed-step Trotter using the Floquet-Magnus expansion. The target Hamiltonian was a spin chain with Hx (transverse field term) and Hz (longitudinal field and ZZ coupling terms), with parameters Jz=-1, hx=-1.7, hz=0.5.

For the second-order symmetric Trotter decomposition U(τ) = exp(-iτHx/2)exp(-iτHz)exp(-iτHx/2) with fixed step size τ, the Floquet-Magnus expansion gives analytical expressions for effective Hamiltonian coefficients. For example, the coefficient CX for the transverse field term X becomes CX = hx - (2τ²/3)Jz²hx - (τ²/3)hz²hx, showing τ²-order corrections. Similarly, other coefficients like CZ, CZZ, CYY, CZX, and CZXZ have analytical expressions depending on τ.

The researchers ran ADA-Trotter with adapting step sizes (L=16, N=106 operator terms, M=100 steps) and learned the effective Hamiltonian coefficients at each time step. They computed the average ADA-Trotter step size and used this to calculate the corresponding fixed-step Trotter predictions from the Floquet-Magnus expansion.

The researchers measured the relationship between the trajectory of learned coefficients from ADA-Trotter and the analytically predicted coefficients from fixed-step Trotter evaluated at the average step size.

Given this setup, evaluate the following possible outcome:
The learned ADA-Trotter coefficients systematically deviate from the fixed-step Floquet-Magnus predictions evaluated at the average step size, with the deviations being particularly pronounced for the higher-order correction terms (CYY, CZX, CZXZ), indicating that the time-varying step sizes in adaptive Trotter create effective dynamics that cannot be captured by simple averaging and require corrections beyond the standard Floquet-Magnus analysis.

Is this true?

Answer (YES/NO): NO